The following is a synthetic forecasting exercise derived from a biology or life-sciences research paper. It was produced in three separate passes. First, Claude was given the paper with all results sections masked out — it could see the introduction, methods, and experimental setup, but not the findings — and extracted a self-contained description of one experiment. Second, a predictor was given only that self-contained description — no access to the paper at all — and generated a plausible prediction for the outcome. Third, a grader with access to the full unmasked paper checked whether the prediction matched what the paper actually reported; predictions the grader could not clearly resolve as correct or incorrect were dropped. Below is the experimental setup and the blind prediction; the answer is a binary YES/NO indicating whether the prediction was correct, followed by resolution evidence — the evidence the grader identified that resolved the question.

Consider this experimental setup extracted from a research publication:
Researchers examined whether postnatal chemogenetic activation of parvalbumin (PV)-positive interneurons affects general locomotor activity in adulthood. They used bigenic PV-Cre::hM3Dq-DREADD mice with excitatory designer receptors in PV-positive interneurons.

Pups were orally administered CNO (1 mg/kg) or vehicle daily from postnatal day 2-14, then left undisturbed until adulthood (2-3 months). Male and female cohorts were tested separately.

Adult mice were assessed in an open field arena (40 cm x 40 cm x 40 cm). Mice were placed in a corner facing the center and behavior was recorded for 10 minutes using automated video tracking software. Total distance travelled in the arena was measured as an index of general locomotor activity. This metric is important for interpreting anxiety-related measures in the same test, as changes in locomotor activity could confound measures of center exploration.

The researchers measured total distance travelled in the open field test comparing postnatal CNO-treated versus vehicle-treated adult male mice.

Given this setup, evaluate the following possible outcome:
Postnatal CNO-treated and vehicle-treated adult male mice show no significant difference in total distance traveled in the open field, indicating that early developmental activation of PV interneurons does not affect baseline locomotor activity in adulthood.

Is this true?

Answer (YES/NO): NO